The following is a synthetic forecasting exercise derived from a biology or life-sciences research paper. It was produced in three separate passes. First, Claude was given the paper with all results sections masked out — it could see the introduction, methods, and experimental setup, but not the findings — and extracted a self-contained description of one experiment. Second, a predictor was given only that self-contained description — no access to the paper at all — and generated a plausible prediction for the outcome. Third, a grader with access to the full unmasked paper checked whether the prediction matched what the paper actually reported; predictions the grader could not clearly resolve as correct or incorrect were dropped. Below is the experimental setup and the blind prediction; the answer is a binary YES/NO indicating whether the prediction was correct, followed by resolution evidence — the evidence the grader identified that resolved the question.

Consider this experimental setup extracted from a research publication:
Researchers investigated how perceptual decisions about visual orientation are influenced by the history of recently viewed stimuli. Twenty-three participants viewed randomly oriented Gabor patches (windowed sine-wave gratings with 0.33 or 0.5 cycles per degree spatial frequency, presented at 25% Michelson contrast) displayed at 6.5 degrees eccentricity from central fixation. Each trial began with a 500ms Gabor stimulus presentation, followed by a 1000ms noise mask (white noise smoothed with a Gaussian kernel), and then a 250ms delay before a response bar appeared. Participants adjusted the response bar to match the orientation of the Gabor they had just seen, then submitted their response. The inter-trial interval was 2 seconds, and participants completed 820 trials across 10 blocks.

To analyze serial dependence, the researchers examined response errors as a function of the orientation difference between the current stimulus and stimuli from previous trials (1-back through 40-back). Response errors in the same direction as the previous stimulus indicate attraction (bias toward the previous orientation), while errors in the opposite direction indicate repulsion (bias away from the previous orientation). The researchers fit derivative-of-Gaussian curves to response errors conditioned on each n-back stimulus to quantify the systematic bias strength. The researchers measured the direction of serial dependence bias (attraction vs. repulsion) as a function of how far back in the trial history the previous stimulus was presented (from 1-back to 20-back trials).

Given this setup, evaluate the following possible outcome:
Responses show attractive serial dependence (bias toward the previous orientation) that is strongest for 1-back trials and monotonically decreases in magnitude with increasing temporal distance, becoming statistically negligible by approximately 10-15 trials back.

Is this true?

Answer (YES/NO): NO